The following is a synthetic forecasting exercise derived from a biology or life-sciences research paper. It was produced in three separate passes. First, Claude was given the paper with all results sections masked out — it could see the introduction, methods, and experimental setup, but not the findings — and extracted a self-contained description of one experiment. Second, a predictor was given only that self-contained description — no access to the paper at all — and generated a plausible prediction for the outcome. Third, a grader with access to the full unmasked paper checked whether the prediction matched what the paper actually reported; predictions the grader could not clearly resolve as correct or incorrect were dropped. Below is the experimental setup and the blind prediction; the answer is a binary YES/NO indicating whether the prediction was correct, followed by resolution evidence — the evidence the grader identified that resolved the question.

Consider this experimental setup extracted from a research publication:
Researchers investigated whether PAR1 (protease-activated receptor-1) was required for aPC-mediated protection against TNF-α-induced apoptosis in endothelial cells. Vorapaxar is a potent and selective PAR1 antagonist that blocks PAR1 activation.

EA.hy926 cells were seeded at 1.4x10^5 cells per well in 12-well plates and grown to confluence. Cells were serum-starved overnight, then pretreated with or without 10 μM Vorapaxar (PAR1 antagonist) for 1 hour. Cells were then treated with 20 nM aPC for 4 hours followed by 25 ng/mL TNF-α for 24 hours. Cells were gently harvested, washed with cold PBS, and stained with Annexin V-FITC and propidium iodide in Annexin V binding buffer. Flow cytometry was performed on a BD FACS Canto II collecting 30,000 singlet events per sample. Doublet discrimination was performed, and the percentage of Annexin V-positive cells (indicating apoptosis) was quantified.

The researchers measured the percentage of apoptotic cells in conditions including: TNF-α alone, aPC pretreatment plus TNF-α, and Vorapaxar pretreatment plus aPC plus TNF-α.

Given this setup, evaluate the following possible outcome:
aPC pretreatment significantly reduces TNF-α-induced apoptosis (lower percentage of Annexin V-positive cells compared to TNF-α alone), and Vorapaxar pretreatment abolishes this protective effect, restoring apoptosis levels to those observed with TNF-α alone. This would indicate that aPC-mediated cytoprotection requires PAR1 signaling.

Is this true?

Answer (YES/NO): YES